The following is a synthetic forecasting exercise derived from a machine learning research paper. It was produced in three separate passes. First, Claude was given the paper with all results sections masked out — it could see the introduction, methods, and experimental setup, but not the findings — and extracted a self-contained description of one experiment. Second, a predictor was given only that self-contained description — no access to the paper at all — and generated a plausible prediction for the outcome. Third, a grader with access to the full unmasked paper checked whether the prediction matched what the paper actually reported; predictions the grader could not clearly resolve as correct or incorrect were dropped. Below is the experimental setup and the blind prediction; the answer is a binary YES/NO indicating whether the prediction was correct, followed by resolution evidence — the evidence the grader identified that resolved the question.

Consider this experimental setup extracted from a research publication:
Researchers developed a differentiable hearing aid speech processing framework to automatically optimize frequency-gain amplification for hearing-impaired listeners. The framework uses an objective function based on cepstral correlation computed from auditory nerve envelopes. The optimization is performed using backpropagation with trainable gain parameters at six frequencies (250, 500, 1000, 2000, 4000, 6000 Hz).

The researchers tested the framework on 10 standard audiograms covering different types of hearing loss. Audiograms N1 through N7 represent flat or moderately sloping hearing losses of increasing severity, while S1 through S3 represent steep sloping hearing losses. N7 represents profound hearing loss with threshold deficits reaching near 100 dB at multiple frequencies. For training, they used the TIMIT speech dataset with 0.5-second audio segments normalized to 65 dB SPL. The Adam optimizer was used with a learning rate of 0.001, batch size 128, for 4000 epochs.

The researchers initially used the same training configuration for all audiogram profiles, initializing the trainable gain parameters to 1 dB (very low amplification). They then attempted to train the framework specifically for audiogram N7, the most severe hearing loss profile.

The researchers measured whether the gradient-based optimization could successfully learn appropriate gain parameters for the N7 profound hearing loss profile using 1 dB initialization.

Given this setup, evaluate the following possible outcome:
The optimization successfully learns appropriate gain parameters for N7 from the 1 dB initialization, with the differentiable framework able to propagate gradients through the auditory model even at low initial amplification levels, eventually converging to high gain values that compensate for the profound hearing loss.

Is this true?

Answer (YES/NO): NO